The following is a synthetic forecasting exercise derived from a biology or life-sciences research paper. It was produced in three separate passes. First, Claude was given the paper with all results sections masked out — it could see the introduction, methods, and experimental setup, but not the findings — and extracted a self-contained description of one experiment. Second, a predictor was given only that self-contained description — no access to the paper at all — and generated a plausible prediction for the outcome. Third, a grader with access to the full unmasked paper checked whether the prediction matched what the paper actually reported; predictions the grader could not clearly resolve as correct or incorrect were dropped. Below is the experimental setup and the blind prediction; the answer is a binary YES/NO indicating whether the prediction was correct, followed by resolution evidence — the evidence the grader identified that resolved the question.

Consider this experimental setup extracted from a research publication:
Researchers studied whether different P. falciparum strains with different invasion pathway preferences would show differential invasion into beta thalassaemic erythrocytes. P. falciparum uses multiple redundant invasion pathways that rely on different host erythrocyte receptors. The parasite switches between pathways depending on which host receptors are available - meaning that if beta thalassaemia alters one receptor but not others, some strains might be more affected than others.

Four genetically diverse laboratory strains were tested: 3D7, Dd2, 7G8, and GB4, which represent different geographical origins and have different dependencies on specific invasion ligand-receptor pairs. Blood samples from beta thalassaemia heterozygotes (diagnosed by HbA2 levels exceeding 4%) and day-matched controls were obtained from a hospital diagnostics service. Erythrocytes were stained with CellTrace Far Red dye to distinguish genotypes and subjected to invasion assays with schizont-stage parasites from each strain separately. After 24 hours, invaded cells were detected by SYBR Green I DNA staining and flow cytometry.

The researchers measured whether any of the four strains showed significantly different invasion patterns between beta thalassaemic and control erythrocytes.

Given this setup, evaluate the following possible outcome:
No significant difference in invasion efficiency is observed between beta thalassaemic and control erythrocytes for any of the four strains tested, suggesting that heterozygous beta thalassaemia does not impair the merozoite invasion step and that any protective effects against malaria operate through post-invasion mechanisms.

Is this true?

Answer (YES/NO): NO